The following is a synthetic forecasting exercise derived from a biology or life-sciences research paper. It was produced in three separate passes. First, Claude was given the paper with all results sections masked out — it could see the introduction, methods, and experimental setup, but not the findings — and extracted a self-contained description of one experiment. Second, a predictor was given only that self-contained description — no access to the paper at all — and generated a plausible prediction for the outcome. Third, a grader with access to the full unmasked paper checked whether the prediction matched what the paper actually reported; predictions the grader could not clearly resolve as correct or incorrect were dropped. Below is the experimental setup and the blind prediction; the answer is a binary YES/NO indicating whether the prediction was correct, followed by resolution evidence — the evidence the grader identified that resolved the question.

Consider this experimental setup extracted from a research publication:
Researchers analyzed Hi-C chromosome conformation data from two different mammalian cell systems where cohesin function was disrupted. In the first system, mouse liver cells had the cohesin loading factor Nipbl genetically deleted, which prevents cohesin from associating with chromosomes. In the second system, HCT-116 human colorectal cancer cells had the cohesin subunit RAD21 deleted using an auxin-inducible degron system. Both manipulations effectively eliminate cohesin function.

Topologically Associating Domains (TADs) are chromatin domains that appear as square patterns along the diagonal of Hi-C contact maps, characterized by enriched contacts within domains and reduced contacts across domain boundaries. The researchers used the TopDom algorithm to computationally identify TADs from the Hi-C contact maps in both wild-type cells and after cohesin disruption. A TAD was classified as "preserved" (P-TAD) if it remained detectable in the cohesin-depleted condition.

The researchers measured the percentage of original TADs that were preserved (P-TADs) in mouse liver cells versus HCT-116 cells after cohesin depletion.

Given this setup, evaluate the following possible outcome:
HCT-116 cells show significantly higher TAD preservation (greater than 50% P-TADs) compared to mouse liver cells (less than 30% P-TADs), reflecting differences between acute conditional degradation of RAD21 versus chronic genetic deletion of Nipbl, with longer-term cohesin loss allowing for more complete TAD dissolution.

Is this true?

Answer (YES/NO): NO